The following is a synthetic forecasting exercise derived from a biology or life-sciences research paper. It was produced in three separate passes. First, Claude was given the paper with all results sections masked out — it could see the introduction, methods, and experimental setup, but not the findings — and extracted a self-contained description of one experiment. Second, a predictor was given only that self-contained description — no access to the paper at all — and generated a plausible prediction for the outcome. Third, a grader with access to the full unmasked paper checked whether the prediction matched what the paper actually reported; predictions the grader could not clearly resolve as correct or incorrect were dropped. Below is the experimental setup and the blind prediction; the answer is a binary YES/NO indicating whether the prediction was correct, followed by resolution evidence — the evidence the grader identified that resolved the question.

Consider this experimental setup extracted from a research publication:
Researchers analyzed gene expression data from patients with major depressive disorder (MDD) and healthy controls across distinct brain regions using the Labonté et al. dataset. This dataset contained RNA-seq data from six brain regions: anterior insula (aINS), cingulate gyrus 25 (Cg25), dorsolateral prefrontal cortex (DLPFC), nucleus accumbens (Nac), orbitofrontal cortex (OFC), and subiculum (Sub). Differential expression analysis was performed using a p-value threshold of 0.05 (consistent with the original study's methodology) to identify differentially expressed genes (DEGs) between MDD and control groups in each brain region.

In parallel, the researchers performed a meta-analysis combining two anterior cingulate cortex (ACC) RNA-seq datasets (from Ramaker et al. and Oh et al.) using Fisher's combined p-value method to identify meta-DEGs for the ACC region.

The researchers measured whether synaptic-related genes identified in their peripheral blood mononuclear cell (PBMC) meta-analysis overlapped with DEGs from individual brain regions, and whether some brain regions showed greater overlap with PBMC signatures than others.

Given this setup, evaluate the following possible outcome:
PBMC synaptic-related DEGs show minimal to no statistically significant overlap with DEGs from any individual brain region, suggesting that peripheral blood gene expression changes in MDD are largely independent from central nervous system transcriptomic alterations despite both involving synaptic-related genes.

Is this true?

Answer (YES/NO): NO